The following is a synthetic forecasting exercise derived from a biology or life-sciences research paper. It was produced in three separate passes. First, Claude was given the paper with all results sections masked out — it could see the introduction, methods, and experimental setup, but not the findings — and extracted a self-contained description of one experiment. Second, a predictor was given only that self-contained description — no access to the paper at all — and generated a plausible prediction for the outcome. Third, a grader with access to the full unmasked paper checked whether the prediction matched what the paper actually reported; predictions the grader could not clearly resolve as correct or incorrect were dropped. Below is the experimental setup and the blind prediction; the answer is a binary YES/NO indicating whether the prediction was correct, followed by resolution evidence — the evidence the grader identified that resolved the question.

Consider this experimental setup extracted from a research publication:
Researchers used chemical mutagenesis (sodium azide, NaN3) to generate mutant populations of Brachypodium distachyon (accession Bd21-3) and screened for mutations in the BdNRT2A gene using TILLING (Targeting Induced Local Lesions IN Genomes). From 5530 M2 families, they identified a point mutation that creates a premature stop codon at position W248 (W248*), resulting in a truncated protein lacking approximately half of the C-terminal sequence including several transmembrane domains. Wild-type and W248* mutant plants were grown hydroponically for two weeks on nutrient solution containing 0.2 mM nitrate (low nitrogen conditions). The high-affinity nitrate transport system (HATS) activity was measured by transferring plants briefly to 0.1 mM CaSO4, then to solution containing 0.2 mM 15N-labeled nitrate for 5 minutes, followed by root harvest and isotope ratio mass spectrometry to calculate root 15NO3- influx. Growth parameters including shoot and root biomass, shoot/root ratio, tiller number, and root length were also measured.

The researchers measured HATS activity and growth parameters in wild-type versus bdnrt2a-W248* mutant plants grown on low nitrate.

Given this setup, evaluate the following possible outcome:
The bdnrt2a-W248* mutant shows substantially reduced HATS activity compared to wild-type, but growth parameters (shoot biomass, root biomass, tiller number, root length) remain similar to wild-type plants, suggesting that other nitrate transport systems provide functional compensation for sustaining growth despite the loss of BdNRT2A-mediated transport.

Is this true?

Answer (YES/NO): NO